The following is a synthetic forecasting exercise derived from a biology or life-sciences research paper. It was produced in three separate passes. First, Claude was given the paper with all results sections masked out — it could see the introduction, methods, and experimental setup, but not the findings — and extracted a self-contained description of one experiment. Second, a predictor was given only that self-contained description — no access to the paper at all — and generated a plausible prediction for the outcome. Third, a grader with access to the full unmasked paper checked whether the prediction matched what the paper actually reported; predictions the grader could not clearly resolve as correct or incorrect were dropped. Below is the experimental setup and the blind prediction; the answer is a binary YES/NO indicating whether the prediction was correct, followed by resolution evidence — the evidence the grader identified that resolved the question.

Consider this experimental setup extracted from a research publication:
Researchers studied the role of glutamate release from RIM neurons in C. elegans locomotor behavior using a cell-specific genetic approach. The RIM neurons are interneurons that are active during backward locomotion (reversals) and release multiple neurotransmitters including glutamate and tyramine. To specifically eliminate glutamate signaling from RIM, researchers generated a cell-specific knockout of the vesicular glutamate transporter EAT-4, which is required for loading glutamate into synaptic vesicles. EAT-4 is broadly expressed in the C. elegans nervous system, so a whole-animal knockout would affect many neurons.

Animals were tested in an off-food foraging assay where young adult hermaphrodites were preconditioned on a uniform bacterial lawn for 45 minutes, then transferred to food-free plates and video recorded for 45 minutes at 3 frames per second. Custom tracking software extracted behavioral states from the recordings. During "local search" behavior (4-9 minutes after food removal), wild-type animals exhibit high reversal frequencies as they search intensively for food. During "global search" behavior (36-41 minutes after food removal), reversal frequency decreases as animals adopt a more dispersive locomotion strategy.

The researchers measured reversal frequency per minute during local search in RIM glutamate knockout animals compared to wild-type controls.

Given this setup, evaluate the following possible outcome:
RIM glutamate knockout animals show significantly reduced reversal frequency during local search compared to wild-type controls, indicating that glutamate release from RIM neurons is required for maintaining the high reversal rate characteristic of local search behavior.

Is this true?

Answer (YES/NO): NO